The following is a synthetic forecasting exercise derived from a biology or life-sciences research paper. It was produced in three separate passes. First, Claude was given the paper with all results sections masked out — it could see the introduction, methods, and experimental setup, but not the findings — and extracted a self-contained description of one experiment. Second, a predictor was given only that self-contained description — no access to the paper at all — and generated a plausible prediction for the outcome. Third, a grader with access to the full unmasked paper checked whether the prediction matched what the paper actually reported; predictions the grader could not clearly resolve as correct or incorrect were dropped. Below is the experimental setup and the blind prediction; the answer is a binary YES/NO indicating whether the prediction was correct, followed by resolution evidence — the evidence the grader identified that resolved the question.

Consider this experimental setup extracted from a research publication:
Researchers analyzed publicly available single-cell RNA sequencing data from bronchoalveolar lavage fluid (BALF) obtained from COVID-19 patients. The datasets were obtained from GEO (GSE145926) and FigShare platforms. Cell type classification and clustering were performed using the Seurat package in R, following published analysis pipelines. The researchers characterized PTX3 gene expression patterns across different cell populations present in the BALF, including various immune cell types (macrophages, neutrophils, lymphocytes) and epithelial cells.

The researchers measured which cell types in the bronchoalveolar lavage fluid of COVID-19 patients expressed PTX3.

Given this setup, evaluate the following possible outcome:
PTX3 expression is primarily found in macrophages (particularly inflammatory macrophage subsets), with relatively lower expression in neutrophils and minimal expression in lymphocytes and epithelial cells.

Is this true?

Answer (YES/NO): NO